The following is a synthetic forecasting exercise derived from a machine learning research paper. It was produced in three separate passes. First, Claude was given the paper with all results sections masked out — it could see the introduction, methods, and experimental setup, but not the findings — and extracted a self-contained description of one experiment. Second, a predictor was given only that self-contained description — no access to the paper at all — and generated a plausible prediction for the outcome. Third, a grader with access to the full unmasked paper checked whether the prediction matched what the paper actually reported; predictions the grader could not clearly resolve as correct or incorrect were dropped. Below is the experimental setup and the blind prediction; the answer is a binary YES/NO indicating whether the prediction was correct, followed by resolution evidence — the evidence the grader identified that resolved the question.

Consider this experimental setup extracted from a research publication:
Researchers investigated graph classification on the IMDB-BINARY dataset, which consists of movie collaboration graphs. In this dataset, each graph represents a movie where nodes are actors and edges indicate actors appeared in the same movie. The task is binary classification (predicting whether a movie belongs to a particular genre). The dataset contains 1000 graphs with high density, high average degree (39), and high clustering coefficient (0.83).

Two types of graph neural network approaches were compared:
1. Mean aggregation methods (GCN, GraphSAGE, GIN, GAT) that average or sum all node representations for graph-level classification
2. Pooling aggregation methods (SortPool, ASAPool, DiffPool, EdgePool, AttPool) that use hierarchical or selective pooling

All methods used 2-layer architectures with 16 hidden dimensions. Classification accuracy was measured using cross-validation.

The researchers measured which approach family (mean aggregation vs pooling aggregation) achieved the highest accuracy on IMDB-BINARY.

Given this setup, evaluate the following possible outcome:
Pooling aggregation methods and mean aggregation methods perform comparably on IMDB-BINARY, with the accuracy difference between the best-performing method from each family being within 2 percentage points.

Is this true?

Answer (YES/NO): YES